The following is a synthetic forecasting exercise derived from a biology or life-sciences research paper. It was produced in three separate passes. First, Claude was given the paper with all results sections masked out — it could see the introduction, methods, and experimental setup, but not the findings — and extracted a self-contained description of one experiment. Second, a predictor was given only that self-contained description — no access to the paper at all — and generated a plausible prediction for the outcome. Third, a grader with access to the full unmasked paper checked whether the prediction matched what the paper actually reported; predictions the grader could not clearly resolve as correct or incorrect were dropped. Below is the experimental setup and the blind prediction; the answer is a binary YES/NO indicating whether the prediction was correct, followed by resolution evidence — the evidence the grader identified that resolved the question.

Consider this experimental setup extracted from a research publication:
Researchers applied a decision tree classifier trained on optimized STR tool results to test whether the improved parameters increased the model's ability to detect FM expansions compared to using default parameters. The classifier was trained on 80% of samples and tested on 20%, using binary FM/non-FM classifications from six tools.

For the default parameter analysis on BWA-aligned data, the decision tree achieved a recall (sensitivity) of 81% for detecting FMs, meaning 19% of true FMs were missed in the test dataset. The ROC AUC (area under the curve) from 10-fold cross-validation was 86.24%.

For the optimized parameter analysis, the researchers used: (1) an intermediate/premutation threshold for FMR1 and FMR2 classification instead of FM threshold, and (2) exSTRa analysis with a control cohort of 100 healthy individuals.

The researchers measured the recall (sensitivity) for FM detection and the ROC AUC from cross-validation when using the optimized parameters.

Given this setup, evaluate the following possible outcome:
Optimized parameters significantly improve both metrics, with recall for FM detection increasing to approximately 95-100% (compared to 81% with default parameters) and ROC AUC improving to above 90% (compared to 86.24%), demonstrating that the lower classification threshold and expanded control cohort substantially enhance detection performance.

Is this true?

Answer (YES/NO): YES